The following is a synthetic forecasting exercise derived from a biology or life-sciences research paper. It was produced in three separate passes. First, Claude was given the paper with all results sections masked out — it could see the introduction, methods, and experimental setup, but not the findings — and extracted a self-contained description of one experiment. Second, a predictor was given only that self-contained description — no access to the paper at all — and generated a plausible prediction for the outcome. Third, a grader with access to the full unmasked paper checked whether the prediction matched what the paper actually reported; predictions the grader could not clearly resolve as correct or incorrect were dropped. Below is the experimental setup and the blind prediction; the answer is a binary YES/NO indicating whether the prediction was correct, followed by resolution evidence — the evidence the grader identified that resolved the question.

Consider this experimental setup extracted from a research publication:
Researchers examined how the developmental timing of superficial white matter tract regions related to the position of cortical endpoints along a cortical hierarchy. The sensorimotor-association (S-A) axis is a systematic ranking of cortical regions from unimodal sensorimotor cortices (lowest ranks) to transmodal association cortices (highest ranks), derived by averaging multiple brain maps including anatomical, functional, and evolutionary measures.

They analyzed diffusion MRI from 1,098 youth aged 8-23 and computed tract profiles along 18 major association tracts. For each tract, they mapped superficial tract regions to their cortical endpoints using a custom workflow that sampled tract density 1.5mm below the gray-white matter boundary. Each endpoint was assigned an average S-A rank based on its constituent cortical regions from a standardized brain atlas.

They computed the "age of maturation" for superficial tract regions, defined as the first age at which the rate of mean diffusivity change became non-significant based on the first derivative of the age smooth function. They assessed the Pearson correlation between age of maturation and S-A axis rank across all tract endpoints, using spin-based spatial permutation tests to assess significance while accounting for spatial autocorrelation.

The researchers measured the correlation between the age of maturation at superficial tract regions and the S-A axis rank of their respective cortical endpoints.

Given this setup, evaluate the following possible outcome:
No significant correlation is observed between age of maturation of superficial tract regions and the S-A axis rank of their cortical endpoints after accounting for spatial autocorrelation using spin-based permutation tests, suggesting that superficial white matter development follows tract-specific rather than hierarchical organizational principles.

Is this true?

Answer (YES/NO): NO